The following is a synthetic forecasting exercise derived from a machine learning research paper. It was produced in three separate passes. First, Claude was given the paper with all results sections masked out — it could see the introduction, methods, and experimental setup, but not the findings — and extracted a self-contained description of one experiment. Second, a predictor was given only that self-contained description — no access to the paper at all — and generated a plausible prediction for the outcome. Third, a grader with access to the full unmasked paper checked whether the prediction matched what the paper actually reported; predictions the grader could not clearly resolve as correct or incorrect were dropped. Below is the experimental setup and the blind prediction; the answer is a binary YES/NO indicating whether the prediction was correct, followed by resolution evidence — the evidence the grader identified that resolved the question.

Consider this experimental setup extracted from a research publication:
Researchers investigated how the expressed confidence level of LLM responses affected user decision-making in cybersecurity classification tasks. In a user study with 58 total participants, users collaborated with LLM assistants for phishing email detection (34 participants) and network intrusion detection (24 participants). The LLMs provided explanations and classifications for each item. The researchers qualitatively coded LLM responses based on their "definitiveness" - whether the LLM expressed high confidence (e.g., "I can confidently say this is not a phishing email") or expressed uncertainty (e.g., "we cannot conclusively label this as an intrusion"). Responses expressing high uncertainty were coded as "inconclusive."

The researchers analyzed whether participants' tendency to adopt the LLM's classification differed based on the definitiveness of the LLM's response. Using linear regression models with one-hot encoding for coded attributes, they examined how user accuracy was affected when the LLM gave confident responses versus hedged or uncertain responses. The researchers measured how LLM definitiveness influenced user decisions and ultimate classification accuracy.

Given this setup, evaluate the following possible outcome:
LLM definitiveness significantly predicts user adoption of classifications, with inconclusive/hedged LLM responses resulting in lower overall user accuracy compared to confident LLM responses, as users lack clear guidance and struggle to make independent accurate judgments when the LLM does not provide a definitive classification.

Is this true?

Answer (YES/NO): NO